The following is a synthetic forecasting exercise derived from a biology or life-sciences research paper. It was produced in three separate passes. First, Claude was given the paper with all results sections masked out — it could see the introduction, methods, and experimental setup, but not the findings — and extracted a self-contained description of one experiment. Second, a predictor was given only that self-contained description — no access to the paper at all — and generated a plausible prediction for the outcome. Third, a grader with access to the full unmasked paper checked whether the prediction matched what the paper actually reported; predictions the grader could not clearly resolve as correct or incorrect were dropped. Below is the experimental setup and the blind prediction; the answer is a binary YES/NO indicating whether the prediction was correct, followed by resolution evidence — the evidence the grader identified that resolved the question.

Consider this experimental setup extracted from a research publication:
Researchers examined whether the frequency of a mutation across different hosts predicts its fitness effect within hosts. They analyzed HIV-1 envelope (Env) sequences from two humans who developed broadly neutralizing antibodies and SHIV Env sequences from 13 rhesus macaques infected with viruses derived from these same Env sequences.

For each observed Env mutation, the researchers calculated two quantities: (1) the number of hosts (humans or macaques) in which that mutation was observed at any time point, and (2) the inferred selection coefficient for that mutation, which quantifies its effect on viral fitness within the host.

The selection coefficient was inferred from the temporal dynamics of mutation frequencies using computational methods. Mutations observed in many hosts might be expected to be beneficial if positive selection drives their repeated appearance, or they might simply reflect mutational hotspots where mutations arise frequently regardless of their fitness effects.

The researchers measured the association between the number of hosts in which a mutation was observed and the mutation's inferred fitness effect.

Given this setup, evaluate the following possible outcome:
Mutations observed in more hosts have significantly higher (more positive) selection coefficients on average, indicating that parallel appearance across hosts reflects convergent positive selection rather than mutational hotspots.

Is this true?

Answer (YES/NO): NO